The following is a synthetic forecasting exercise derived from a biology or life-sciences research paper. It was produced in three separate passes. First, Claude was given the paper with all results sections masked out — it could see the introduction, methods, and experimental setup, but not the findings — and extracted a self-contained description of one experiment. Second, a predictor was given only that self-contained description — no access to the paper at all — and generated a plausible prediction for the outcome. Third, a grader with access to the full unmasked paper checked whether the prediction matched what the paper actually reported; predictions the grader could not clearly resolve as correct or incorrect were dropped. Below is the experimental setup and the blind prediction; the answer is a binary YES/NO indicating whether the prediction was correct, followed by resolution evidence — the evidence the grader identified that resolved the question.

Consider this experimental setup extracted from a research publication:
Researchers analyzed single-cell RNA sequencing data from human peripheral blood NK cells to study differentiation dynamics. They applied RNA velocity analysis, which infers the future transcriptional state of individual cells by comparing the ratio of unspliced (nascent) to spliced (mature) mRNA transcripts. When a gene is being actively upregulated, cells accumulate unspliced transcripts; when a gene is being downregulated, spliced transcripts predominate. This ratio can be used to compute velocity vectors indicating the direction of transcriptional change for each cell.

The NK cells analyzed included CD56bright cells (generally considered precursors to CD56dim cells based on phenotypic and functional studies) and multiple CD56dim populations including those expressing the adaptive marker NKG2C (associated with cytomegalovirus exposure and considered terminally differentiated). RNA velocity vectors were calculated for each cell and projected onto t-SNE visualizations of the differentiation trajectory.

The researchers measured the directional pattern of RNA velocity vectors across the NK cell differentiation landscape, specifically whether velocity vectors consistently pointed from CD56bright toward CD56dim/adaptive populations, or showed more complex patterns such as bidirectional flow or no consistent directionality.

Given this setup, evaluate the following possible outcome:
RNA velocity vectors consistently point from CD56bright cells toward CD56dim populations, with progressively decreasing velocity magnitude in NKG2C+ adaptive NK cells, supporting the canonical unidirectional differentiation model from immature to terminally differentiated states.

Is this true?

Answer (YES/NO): NO